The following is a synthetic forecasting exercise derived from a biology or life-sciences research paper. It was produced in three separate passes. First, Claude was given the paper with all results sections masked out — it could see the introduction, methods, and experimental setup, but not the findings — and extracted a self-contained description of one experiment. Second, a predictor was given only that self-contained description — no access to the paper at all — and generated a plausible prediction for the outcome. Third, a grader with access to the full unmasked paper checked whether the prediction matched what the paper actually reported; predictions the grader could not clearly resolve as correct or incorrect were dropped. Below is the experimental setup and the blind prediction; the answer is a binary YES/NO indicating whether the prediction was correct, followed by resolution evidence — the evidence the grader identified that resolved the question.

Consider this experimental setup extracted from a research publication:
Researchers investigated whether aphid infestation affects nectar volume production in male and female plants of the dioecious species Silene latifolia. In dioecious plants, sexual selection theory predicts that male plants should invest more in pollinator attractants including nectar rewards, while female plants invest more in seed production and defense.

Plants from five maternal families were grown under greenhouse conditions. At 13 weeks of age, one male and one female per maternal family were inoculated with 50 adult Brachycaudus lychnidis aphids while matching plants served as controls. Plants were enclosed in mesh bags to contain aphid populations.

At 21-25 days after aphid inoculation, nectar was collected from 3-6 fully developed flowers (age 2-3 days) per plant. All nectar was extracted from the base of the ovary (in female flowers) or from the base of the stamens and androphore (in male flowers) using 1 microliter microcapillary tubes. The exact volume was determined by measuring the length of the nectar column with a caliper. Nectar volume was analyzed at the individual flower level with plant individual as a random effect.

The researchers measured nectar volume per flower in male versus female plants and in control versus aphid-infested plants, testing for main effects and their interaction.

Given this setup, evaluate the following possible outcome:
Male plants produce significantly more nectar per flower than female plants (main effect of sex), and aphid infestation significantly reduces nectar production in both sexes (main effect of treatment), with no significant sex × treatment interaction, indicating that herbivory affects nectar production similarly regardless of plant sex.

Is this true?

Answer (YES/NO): NO